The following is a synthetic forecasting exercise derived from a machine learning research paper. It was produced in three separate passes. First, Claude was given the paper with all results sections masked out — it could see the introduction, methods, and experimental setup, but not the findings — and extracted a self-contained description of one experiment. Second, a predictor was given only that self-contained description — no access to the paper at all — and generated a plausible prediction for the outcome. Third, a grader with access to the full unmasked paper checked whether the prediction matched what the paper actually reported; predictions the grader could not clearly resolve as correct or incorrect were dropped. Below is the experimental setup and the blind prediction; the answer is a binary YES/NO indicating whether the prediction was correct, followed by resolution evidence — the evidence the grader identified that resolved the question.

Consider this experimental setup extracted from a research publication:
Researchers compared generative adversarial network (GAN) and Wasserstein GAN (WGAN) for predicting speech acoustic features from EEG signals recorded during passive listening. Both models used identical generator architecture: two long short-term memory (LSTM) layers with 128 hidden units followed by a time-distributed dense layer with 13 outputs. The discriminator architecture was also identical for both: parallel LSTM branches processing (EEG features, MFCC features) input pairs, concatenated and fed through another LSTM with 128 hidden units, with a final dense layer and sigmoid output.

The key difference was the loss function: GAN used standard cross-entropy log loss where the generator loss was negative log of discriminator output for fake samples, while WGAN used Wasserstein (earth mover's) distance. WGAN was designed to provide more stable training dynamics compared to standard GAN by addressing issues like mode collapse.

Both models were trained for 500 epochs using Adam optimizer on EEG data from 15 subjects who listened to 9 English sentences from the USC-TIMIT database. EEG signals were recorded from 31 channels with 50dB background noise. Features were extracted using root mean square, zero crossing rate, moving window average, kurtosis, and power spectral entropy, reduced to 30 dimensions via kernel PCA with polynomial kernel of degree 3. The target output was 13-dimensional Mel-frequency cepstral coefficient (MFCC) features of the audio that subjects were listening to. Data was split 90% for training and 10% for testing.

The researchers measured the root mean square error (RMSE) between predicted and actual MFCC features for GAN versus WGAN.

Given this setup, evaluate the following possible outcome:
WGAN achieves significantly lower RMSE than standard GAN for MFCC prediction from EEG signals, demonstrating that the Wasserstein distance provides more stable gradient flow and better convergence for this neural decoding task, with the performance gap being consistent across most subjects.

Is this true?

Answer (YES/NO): NO